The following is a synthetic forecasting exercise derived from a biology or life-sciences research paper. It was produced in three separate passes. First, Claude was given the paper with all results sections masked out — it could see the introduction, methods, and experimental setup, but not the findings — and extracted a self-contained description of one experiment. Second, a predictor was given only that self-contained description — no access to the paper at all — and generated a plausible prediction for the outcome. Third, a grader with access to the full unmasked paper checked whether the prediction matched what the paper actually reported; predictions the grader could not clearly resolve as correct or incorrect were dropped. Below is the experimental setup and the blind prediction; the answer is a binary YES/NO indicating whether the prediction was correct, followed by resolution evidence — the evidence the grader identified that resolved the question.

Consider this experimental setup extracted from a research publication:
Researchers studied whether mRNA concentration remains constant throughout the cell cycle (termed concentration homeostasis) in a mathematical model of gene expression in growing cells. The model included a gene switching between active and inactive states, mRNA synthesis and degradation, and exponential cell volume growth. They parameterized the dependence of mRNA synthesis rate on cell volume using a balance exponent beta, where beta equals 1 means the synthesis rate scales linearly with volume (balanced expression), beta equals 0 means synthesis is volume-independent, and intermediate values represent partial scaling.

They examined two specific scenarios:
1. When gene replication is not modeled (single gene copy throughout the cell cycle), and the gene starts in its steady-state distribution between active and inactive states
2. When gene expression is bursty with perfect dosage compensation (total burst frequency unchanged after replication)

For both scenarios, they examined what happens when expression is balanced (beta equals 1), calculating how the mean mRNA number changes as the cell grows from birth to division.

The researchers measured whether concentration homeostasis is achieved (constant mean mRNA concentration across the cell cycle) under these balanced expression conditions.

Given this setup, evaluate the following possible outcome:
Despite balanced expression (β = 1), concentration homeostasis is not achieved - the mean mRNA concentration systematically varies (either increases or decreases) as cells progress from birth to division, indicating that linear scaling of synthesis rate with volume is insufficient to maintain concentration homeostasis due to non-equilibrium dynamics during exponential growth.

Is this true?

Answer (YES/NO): NO